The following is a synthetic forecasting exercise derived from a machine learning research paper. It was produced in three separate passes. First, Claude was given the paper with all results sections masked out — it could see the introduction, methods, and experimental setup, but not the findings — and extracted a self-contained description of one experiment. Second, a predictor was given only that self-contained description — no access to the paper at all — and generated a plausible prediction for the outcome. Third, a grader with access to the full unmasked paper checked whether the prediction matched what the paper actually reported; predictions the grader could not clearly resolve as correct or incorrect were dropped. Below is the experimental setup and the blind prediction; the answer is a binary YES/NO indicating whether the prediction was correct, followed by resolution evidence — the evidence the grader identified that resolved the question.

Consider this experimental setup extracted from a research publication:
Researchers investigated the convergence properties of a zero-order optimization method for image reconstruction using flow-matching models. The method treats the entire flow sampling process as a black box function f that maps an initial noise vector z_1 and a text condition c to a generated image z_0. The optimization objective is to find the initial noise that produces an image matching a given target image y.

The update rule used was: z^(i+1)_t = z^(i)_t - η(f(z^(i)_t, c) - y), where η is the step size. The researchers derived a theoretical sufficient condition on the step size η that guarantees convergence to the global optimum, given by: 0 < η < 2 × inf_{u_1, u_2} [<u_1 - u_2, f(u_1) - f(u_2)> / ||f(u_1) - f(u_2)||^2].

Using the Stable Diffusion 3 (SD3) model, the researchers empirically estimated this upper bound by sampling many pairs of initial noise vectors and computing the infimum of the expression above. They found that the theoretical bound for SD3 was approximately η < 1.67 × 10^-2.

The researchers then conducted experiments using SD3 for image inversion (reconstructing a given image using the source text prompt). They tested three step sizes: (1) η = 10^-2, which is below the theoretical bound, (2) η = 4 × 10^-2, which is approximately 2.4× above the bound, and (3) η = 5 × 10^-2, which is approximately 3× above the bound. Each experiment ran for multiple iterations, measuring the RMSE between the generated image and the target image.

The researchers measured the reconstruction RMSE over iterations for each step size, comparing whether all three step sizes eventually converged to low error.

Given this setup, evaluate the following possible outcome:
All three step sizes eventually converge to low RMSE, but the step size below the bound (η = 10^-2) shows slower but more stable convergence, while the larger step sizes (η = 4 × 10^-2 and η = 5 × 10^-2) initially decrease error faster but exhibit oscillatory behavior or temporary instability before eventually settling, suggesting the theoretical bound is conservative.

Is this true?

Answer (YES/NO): NO